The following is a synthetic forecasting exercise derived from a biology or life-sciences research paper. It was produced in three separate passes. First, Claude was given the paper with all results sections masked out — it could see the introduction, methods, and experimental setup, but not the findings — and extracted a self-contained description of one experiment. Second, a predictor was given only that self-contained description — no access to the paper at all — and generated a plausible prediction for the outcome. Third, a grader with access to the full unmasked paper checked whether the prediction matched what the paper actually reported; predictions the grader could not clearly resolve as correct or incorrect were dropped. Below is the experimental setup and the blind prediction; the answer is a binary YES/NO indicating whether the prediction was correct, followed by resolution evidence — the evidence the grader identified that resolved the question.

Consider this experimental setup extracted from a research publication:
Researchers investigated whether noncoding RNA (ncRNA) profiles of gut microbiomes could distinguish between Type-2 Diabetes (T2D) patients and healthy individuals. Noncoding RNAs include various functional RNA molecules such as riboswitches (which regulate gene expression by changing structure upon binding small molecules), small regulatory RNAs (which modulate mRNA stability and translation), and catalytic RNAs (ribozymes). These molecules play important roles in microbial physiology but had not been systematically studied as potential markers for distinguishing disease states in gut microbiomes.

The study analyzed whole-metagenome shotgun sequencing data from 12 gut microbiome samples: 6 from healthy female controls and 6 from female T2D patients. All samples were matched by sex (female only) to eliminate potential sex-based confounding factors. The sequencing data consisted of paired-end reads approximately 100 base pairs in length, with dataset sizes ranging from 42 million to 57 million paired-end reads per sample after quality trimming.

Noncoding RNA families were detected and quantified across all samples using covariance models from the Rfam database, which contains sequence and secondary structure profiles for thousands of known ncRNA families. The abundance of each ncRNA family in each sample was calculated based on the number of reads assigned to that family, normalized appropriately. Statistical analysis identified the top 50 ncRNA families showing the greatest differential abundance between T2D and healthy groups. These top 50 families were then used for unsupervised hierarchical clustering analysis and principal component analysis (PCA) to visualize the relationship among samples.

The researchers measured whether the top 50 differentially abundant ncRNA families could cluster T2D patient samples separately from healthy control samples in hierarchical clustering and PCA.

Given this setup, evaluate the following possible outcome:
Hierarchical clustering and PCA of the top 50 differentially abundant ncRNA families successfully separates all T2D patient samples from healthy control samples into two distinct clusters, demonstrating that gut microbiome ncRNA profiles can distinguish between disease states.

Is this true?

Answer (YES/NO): NO